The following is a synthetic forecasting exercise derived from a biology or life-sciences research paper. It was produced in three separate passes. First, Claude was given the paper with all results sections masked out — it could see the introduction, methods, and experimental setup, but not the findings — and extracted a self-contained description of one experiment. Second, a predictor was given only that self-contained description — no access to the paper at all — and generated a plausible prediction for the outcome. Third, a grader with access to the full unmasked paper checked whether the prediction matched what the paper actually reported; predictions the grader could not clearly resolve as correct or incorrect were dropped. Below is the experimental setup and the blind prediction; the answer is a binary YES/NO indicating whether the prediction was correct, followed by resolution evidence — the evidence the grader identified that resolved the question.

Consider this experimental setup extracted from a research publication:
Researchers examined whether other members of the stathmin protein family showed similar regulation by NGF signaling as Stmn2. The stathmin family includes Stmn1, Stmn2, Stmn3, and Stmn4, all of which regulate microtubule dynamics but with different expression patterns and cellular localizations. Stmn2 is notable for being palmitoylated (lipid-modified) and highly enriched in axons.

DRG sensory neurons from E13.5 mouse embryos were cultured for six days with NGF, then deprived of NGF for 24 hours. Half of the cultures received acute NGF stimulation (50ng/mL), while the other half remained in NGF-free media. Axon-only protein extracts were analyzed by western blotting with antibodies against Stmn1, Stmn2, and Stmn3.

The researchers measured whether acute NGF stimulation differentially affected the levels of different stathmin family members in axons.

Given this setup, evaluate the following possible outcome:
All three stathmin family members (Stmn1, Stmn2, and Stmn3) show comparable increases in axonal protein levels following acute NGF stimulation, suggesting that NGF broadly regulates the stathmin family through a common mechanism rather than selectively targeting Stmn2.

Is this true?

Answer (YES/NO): NO